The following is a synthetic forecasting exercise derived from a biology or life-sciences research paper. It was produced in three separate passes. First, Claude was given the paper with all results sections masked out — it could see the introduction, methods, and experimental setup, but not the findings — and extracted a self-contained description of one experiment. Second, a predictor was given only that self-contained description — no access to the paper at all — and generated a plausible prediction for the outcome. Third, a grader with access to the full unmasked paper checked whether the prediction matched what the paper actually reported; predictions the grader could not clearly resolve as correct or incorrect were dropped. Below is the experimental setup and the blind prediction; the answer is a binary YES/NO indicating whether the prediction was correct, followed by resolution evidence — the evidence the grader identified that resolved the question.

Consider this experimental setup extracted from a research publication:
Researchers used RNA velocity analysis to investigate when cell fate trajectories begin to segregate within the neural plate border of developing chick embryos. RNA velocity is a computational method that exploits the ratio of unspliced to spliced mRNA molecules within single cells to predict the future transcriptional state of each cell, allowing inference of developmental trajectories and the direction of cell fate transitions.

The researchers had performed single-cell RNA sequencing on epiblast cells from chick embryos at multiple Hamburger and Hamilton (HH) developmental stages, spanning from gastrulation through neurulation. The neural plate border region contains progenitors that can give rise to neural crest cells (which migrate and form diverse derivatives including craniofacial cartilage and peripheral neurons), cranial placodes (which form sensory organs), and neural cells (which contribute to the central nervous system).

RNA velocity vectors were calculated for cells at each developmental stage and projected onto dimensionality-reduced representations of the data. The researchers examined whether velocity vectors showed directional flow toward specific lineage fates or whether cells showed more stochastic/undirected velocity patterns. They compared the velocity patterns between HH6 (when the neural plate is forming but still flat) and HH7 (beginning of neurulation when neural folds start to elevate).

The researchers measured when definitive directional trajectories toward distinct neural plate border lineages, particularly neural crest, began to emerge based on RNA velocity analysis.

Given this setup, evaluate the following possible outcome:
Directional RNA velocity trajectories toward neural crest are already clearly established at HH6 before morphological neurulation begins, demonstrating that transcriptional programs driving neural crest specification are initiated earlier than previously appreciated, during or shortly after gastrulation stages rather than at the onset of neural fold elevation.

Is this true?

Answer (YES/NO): NO